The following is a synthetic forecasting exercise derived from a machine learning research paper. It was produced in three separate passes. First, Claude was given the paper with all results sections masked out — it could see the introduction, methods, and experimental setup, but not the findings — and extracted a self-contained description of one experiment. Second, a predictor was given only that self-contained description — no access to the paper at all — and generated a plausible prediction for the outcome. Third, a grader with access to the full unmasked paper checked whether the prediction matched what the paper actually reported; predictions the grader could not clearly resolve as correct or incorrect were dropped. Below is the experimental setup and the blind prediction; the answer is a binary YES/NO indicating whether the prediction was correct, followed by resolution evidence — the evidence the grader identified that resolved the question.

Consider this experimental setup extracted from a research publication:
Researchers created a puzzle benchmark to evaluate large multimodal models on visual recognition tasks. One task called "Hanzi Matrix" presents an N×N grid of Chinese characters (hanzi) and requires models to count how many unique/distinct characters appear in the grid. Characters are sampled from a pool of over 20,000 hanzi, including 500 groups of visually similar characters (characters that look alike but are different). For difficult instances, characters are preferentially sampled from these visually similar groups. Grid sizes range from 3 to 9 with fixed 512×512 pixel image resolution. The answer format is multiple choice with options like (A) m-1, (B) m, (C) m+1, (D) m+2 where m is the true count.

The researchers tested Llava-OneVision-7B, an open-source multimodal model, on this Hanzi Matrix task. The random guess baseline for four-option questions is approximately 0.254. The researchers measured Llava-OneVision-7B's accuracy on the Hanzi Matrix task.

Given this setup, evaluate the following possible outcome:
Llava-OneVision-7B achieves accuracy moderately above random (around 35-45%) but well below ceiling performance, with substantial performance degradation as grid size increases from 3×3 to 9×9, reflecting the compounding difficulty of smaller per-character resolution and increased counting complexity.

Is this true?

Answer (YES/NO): NO